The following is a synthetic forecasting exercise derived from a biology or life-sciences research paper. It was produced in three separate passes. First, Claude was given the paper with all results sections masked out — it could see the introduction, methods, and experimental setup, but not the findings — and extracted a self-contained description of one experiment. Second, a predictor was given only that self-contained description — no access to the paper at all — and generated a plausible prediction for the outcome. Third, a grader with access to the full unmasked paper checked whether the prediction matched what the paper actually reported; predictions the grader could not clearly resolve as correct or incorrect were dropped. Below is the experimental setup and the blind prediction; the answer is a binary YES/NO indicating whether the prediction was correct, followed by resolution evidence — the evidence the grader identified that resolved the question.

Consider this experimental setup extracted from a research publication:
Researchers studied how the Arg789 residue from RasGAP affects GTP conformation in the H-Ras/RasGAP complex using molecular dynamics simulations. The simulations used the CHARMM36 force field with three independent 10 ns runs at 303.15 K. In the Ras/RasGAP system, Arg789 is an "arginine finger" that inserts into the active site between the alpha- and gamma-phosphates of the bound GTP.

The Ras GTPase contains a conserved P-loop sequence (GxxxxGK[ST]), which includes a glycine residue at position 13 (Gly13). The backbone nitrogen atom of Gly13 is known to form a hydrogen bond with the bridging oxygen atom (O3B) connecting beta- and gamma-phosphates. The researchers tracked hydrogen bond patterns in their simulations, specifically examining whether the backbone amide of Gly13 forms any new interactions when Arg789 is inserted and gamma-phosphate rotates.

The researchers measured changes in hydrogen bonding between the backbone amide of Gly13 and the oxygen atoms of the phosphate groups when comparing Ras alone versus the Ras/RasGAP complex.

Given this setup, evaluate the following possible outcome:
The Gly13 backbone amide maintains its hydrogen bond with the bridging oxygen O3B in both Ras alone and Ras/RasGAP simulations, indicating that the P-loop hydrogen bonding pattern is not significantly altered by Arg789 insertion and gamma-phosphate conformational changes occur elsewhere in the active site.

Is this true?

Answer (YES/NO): NO